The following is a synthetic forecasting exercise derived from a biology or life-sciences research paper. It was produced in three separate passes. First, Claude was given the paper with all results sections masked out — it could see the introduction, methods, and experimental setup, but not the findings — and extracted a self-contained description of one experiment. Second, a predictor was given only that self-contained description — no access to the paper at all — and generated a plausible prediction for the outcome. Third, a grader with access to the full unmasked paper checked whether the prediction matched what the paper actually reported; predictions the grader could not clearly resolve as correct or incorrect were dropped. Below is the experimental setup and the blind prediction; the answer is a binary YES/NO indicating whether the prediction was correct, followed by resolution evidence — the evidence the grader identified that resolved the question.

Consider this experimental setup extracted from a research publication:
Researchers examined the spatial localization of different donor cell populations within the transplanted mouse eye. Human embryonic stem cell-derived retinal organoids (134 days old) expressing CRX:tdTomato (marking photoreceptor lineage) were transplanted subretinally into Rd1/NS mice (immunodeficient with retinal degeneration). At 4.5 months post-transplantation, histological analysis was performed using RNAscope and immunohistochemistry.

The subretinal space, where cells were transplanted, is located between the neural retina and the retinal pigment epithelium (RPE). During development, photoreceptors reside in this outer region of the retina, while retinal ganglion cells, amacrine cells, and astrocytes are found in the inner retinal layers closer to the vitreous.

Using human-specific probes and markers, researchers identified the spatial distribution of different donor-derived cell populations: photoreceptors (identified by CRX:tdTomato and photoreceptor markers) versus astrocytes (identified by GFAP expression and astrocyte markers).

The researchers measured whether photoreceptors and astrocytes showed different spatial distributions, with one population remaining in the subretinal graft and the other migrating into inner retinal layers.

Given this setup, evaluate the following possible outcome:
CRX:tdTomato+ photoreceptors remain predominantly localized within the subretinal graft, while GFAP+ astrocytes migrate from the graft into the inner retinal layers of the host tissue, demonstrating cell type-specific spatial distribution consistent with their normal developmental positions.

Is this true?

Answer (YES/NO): NO